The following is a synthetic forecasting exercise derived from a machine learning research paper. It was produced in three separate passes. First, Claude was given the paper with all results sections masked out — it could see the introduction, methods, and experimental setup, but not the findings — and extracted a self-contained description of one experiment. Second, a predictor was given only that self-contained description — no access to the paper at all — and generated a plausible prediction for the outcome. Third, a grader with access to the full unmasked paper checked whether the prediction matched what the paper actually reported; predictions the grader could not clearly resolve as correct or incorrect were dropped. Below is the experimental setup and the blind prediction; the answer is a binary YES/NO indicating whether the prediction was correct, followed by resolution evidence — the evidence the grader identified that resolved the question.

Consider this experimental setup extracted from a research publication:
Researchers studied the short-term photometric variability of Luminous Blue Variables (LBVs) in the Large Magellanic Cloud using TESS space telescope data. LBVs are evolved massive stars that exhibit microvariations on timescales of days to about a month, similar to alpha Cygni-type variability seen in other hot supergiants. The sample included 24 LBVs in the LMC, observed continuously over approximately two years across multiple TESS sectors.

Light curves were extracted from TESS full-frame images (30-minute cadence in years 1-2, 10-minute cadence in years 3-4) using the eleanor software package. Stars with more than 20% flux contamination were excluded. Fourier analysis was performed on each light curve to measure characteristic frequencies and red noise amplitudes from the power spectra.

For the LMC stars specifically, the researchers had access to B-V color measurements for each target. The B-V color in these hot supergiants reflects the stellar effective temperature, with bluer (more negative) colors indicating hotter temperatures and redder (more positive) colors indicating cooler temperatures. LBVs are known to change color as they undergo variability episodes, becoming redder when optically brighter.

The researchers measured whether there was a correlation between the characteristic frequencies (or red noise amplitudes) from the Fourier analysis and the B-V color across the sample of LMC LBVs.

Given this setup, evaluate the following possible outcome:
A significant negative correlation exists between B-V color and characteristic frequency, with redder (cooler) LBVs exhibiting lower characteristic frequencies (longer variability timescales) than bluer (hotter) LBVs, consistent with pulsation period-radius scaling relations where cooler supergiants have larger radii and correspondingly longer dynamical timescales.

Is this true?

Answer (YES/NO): NO